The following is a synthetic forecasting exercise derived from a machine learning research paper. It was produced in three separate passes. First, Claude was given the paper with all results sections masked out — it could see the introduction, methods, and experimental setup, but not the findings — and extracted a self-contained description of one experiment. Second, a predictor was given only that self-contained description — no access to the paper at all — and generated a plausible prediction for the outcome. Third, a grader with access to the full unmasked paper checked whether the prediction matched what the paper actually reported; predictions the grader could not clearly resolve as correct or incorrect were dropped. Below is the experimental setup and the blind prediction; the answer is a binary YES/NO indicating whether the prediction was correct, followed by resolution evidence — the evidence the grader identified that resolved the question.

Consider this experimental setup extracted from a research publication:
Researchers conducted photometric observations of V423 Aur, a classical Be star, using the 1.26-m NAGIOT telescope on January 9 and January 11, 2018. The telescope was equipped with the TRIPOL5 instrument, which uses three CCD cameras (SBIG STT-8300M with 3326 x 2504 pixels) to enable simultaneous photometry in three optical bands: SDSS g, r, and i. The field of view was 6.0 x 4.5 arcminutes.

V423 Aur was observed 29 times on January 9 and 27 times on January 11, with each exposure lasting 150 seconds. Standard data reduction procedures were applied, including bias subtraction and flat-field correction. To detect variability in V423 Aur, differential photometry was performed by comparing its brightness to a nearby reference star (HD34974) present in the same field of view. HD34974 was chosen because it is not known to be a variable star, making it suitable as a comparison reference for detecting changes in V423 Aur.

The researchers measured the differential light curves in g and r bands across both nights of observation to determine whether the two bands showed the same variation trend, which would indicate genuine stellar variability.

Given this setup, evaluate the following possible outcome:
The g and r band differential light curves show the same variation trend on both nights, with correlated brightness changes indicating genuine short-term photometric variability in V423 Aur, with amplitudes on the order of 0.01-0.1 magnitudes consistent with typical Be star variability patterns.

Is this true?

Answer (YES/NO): NO